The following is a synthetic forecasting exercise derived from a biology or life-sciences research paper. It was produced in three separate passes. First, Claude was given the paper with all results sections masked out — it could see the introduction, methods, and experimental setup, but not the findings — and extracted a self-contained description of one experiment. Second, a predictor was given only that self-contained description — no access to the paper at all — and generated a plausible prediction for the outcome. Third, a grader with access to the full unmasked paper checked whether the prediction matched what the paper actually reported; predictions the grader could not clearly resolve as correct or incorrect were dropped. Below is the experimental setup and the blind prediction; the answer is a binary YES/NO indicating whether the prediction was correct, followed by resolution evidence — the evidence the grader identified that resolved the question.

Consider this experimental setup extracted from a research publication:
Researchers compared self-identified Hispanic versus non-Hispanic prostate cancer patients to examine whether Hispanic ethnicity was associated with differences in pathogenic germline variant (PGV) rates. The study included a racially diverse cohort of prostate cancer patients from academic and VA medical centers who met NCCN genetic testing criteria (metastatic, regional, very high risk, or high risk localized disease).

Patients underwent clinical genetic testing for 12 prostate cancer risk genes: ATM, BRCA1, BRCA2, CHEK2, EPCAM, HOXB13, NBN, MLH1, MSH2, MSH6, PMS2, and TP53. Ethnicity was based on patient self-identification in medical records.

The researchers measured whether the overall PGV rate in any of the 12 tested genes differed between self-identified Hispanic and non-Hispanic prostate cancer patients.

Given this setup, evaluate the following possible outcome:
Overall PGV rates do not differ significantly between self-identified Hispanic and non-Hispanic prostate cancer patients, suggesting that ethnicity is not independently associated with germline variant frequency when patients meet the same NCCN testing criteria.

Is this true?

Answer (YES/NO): YES